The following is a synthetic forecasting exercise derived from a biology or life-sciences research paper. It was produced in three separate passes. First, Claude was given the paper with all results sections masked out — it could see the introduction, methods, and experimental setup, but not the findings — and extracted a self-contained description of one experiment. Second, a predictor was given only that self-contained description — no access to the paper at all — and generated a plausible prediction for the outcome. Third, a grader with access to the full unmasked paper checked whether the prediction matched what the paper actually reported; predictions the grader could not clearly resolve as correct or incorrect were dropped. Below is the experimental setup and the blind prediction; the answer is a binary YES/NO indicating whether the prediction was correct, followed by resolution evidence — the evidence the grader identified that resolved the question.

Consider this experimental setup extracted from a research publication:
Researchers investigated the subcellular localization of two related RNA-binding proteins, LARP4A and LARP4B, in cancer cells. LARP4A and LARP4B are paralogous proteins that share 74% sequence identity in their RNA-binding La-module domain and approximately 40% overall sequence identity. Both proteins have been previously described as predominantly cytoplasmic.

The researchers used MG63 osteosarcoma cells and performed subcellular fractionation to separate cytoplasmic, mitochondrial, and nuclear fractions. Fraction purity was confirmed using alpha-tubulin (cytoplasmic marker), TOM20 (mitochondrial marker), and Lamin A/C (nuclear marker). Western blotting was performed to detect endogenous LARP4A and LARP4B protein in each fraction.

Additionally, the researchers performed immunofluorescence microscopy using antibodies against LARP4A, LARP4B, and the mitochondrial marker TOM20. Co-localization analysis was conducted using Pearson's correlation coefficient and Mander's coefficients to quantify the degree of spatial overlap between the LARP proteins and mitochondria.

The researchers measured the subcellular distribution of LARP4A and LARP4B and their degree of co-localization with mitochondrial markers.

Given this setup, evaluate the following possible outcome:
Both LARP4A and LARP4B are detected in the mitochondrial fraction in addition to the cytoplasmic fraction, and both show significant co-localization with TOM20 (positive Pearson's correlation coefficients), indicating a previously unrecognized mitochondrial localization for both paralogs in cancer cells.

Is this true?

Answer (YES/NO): NO